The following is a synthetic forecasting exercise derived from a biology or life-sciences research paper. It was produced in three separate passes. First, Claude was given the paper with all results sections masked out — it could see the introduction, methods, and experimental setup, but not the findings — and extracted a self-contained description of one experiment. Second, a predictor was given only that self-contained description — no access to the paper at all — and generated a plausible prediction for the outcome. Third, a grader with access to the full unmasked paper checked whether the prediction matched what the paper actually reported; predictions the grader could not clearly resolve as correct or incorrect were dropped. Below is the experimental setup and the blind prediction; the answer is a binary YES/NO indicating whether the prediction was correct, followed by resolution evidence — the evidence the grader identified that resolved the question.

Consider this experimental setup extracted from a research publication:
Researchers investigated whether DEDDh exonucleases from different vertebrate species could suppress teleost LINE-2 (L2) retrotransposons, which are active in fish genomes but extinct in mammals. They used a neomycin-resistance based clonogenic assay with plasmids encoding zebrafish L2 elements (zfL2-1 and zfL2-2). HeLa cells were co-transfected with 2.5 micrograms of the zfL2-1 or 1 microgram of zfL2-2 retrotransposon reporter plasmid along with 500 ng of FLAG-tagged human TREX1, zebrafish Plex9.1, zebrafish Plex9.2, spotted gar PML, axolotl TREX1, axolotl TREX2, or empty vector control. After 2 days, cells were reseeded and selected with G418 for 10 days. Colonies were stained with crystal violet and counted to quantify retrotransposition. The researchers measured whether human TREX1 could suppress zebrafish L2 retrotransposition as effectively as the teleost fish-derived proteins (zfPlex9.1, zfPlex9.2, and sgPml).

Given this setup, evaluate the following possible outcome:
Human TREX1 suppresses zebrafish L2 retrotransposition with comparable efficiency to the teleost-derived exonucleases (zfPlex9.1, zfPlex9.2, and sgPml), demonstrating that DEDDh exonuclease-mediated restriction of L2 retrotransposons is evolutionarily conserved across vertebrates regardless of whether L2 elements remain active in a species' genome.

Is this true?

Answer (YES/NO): NO